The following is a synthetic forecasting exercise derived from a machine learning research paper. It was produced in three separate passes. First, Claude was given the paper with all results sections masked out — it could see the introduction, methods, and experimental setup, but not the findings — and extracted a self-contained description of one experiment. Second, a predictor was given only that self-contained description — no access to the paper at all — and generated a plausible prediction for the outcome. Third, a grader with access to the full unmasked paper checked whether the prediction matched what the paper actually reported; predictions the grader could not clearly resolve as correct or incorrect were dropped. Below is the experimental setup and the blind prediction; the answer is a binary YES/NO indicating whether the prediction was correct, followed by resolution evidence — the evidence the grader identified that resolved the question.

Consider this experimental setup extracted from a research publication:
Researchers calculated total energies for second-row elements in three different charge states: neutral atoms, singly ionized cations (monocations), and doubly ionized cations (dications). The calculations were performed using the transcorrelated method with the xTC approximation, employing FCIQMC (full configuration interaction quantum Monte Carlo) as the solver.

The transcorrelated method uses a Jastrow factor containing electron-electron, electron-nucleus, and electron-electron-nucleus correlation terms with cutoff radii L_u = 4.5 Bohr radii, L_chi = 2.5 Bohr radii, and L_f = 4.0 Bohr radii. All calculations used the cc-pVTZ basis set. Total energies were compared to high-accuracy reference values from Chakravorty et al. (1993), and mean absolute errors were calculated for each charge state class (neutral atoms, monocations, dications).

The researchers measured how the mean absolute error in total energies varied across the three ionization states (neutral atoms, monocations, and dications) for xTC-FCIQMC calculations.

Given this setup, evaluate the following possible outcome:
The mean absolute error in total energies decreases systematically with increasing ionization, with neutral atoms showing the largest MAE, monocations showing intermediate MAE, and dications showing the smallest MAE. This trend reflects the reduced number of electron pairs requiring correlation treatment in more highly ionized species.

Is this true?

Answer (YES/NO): YES